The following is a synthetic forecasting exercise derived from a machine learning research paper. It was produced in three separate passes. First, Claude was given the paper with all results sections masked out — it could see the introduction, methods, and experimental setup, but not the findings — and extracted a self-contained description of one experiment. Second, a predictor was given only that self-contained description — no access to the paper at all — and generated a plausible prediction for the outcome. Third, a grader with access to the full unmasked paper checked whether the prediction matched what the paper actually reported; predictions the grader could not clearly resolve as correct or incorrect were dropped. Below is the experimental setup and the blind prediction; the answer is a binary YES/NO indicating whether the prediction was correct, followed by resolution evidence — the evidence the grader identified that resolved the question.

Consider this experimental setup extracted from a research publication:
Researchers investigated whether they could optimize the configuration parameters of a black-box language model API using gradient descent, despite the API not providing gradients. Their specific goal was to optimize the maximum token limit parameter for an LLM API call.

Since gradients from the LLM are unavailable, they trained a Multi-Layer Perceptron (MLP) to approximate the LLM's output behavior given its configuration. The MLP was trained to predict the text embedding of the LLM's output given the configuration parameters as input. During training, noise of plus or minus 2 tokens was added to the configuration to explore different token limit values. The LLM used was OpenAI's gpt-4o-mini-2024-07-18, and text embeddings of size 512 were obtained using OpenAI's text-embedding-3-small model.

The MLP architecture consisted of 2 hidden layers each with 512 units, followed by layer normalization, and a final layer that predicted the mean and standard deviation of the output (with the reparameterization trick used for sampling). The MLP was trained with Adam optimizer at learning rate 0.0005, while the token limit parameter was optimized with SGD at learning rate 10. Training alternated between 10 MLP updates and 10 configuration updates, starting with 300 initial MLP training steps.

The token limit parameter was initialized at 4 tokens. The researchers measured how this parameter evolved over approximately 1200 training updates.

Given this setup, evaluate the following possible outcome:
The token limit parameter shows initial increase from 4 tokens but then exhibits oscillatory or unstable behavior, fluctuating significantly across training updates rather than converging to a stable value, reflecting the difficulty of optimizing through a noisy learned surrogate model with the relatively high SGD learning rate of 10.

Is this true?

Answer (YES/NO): NO